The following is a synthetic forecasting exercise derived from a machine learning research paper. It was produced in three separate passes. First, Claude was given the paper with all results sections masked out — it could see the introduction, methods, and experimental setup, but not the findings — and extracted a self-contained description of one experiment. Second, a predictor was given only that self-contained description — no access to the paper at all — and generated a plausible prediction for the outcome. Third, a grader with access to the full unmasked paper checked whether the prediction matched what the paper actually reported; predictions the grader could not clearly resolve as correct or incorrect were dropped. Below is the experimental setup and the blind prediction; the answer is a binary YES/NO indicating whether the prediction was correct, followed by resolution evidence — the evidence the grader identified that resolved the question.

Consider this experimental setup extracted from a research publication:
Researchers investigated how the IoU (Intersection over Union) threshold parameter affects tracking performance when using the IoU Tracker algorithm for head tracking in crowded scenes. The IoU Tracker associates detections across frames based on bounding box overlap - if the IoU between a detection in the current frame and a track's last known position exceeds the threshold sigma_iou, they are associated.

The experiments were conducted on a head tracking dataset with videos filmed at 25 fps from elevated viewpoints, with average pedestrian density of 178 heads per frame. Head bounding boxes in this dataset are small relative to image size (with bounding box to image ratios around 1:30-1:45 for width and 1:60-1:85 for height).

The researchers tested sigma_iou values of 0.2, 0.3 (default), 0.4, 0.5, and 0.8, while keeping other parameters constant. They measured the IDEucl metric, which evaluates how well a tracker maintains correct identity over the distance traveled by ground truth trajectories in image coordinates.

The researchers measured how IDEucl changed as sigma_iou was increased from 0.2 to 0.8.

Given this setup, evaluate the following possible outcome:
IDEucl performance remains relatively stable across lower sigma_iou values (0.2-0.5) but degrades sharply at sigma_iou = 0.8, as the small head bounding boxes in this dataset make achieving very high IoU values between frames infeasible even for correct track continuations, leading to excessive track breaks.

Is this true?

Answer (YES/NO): NO